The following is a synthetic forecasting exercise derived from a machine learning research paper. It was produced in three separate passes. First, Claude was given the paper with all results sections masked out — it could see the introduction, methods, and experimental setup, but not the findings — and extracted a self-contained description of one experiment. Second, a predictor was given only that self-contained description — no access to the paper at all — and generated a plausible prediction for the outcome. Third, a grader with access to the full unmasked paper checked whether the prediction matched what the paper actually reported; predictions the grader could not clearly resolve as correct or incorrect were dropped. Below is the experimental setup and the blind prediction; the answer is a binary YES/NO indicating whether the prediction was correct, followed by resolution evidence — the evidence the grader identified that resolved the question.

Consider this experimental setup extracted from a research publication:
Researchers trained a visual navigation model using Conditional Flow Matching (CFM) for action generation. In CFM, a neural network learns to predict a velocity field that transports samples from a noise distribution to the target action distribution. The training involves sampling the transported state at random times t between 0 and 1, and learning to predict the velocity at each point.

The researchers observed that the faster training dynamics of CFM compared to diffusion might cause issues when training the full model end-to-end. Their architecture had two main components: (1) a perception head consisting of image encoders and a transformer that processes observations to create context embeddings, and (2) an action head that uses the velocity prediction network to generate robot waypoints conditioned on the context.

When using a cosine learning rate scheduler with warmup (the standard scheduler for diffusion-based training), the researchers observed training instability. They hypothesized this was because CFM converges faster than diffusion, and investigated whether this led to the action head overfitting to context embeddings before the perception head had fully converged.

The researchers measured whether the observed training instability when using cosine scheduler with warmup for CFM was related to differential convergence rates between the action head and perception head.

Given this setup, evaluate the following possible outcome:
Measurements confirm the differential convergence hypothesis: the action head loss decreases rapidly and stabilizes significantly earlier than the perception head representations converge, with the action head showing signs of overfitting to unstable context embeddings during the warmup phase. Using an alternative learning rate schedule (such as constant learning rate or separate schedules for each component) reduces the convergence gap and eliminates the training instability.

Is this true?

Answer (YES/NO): NO